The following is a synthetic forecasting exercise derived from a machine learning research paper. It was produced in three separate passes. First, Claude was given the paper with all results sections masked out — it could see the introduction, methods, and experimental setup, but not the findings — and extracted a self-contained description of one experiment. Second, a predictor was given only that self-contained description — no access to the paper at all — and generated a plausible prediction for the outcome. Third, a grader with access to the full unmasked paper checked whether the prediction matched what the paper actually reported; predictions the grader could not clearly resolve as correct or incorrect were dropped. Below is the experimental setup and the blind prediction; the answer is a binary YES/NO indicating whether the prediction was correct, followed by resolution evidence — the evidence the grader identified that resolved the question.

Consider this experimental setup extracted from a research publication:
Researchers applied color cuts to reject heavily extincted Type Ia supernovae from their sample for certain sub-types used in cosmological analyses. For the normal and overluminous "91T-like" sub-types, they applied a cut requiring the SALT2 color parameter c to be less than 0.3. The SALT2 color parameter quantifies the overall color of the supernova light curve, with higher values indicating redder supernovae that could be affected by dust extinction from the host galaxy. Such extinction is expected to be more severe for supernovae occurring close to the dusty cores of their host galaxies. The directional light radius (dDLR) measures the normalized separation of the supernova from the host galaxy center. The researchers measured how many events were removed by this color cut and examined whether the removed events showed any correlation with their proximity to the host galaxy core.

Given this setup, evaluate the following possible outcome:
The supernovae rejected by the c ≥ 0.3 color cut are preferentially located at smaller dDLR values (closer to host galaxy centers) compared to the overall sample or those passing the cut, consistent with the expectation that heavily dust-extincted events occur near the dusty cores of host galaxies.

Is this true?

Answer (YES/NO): YES